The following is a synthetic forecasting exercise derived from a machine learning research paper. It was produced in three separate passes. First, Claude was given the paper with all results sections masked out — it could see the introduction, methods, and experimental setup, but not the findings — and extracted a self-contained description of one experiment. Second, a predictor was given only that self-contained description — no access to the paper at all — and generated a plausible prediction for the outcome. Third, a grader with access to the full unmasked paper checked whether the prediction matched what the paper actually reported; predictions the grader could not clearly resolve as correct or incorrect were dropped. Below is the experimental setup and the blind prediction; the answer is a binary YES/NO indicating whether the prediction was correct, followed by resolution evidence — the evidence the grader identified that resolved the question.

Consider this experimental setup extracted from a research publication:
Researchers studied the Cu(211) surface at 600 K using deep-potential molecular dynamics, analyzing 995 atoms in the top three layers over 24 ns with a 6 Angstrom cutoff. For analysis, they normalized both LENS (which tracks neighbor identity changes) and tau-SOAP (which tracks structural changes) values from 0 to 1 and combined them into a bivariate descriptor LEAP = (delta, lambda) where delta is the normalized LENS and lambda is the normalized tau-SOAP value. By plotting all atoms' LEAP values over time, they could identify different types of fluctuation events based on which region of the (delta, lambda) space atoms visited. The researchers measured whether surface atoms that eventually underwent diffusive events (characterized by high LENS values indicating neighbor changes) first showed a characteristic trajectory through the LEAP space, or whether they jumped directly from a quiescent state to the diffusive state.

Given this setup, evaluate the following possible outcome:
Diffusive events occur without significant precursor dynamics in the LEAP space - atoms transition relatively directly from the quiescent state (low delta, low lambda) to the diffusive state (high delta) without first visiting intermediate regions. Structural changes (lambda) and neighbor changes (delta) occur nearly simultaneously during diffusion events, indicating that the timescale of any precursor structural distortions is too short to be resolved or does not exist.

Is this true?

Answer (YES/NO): NO